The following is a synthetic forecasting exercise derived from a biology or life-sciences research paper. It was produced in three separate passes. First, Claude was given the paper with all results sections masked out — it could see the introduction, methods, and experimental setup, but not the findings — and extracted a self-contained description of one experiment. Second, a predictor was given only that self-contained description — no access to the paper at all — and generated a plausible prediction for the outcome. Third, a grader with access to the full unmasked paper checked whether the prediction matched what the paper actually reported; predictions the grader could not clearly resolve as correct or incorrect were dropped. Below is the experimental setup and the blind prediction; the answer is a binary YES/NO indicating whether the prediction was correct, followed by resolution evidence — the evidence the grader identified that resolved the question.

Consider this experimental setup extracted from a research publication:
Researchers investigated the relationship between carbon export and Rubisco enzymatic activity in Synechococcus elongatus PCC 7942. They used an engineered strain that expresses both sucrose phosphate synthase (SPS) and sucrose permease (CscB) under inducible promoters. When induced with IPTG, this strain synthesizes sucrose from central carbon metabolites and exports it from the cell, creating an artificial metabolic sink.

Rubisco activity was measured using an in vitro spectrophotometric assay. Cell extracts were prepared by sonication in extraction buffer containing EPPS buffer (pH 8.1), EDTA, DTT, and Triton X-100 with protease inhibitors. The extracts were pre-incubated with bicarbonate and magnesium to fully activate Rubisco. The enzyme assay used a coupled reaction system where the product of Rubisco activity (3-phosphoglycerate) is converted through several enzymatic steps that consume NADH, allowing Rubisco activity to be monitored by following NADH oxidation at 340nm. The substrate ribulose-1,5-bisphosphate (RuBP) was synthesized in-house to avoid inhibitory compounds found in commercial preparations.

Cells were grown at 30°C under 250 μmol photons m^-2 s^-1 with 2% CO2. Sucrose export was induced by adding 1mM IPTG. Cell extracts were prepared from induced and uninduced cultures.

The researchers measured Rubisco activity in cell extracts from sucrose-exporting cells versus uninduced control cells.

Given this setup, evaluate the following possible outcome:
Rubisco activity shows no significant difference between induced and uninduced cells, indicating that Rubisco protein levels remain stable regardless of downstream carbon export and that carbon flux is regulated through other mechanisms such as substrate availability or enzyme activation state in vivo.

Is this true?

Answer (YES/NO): NO